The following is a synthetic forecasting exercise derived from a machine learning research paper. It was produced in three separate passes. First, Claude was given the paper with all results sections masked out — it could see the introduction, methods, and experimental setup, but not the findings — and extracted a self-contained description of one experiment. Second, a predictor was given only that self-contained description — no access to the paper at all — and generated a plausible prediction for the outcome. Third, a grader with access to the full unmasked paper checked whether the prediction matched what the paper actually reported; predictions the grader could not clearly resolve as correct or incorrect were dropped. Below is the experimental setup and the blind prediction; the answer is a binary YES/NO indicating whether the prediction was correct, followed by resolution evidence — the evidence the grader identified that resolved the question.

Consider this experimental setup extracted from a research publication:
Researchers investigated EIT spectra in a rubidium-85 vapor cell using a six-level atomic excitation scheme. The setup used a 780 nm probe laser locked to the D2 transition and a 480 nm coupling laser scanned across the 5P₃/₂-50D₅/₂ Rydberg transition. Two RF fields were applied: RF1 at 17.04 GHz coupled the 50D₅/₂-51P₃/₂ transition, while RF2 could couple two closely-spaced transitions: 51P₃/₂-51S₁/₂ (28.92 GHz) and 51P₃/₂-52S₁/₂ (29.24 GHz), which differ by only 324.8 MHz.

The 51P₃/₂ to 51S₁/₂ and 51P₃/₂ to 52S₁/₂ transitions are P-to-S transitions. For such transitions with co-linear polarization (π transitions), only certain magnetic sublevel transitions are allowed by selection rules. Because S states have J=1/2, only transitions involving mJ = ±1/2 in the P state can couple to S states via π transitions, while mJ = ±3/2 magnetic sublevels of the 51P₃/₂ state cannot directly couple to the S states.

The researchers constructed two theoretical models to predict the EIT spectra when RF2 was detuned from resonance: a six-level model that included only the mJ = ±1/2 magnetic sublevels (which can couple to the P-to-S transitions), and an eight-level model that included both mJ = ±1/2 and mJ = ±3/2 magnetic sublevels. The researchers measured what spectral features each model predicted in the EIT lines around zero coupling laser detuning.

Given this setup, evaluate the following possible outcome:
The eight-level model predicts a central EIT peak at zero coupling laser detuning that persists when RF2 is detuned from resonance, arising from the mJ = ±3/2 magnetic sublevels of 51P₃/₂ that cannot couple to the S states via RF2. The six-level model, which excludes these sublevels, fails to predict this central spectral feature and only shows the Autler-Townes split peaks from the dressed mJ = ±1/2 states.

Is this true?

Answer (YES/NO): NO